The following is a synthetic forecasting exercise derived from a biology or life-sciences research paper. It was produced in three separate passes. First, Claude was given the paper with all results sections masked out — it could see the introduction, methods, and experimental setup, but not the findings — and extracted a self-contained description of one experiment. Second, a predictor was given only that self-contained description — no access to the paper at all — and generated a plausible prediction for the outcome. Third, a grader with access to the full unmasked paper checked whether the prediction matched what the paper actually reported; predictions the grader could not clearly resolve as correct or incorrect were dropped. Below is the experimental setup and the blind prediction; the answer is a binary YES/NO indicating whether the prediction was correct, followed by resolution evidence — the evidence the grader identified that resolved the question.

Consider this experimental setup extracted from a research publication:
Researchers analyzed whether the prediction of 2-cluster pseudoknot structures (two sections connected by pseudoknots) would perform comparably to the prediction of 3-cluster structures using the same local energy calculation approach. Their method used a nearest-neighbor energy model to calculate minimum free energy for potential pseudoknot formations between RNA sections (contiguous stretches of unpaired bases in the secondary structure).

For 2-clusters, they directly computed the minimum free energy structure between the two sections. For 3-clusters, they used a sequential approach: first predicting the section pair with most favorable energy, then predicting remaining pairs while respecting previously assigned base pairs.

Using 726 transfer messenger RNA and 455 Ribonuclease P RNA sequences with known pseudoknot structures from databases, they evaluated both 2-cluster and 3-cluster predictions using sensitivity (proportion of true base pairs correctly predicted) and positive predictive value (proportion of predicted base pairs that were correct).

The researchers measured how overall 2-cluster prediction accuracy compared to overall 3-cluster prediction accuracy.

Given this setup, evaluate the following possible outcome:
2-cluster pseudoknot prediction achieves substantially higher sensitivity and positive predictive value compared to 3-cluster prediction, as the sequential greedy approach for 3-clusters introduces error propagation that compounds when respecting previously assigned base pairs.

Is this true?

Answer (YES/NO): NO